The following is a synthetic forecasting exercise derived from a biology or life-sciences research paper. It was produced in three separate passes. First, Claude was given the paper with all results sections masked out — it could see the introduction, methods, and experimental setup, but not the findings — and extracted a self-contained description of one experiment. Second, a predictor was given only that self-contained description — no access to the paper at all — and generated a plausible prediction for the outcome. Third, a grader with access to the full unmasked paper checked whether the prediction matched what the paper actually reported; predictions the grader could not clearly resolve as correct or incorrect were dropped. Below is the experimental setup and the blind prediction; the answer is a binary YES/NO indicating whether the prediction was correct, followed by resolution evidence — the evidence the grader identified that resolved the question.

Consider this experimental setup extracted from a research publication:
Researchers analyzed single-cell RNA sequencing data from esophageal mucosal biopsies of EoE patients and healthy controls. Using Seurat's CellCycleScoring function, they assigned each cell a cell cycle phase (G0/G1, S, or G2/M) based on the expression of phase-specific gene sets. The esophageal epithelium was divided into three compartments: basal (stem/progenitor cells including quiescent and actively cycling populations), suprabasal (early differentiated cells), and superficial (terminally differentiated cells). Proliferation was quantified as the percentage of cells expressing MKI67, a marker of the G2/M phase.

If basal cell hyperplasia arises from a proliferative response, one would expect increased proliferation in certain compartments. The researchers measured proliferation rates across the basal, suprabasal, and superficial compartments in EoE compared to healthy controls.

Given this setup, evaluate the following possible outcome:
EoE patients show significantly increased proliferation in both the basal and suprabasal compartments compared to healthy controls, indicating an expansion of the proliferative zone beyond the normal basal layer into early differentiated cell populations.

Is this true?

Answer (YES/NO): NO